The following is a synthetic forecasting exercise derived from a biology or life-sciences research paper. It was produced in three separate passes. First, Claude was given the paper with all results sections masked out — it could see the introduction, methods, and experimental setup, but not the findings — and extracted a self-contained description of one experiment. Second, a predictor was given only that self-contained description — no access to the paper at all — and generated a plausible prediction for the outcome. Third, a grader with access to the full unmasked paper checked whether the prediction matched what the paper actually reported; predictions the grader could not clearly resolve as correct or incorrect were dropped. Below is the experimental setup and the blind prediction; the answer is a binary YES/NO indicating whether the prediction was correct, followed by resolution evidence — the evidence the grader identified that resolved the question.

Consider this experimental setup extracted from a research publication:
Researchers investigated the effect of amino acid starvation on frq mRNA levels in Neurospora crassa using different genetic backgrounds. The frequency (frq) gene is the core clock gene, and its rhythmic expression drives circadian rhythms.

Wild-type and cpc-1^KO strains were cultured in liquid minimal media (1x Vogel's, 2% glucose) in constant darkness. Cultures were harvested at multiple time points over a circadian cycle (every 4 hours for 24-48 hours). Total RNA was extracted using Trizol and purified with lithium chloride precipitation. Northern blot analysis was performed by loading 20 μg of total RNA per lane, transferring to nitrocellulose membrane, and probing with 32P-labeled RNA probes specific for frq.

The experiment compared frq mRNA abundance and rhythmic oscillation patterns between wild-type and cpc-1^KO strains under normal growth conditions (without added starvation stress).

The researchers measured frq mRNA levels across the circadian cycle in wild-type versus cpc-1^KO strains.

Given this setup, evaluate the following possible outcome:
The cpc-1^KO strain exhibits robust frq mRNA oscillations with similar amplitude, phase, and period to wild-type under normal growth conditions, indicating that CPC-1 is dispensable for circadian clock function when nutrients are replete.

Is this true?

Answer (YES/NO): NO